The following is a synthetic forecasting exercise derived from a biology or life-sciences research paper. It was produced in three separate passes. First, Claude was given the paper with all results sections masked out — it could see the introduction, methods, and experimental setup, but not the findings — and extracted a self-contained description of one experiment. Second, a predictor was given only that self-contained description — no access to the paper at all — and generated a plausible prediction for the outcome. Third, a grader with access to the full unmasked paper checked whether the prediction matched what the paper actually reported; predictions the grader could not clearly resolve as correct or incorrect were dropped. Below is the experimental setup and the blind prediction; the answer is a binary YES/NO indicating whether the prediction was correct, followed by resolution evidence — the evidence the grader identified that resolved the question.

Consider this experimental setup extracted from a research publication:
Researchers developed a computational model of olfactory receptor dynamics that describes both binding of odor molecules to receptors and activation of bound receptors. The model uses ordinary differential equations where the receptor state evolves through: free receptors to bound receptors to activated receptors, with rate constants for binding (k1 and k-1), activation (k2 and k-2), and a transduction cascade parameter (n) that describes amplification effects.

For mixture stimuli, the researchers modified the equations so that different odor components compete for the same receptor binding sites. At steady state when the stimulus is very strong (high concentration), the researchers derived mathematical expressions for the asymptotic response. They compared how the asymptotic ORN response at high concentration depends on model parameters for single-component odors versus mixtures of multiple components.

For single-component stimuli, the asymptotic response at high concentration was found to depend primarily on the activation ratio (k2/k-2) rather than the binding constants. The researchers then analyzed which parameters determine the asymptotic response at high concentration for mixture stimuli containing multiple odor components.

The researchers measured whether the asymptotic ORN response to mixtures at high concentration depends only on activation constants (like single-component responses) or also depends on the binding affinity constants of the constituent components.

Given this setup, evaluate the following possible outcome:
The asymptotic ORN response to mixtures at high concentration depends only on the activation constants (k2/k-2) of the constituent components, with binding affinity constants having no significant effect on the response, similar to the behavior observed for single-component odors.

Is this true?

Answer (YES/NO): NO